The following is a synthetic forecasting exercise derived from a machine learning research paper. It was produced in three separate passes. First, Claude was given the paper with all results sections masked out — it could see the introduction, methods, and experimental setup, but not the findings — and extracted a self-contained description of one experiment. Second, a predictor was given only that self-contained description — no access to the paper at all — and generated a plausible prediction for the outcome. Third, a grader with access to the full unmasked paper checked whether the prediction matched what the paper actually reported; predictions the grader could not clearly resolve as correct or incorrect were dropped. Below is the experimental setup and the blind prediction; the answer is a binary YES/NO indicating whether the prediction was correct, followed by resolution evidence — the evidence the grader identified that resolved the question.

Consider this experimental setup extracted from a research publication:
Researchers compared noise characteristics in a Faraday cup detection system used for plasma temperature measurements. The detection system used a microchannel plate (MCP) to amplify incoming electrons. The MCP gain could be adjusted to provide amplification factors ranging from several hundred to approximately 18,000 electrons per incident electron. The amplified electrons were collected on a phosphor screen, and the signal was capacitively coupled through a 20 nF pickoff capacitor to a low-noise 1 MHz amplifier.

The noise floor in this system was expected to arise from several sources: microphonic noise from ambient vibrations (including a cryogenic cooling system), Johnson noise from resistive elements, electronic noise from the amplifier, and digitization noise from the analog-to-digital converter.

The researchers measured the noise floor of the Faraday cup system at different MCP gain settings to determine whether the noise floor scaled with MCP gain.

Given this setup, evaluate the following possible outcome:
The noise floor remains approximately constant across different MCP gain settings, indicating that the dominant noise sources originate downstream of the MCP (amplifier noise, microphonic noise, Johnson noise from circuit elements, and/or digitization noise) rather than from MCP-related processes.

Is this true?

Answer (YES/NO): YES